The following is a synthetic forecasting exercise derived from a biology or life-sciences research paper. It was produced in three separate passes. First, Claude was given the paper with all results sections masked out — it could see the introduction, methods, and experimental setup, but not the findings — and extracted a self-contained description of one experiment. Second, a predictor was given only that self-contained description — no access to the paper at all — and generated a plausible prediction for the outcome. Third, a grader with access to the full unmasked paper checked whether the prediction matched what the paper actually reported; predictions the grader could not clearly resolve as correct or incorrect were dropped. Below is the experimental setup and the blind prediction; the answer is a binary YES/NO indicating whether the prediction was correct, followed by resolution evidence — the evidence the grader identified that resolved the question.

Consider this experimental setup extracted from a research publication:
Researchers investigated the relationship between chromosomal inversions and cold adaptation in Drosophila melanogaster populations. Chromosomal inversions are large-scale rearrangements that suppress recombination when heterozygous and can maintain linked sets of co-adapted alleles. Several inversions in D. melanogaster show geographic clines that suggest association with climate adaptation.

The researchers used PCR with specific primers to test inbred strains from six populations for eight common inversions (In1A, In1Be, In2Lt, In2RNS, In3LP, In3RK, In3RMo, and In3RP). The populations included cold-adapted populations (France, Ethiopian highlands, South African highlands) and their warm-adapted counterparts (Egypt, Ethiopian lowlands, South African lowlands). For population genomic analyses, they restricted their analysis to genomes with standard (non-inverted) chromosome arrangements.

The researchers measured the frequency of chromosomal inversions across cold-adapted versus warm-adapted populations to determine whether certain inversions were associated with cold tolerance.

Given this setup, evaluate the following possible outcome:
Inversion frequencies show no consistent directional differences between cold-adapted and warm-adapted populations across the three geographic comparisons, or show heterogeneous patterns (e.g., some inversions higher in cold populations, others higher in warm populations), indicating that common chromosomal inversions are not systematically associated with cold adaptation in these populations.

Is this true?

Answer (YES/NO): NO